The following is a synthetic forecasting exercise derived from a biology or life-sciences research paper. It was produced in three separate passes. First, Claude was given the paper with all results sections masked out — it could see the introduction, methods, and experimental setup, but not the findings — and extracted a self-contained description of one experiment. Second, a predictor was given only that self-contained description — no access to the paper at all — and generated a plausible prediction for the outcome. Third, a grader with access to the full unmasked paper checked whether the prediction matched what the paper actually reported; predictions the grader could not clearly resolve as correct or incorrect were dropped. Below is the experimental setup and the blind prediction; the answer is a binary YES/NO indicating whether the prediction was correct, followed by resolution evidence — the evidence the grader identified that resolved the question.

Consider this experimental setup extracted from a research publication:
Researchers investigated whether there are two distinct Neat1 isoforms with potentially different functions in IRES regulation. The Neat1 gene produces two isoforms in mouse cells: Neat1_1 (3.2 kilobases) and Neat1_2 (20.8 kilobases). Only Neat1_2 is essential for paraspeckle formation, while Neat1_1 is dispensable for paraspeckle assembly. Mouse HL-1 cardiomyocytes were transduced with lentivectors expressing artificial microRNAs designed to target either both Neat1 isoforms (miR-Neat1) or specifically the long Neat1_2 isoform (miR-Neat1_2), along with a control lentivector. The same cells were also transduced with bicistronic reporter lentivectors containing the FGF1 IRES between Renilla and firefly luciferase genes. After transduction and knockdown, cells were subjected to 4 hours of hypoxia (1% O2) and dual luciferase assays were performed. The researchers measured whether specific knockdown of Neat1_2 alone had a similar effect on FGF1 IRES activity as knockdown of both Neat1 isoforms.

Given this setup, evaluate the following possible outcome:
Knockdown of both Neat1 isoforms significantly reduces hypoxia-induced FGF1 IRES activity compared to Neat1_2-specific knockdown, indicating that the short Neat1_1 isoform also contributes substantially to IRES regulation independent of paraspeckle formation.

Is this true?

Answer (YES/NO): YES